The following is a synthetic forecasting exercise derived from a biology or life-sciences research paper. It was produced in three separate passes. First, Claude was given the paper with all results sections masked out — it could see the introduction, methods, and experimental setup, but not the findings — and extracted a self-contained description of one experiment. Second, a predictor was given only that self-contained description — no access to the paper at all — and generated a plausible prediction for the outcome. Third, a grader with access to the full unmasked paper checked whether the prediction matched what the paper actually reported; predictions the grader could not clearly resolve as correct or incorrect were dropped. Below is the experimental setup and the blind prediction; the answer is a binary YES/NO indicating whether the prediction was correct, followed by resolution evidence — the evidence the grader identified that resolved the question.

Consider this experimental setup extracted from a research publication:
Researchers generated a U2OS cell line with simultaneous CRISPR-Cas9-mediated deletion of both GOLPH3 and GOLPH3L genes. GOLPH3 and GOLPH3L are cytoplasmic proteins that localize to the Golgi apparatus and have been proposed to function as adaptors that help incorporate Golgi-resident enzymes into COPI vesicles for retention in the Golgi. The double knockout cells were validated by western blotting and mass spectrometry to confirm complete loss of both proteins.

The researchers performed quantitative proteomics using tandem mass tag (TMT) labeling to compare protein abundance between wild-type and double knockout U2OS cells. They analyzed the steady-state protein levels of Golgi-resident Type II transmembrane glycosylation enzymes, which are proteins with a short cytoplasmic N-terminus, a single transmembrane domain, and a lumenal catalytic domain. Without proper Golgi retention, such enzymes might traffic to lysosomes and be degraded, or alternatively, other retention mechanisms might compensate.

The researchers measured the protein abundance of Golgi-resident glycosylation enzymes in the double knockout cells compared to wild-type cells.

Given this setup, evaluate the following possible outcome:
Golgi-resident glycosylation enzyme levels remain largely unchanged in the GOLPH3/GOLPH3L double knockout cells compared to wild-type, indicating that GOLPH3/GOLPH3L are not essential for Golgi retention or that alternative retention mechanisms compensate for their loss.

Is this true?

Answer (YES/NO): NO